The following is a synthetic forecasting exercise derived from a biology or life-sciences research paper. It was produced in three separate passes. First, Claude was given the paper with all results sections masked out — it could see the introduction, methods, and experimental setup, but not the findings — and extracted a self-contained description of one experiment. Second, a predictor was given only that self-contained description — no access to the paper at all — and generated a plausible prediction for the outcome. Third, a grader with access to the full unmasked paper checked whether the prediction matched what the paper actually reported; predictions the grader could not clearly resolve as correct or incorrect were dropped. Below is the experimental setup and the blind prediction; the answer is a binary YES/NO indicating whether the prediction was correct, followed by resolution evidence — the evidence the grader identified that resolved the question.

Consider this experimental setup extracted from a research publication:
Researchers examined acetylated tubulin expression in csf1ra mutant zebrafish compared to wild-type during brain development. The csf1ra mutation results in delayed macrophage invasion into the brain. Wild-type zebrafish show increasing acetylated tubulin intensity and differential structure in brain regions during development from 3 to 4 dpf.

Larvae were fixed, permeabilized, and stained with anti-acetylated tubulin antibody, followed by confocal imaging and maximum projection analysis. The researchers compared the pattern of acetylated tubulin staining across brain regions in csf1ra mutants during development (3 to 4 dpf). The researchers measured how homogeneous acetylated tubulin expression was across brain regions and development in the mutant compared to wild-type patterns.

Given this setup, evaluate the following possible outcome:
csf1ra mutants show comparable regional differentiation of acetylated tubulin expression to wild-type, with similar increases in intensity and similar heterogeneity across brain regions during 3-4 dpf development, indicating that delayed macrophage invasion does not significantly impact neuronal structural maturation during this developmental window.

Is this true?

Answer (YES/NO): NO